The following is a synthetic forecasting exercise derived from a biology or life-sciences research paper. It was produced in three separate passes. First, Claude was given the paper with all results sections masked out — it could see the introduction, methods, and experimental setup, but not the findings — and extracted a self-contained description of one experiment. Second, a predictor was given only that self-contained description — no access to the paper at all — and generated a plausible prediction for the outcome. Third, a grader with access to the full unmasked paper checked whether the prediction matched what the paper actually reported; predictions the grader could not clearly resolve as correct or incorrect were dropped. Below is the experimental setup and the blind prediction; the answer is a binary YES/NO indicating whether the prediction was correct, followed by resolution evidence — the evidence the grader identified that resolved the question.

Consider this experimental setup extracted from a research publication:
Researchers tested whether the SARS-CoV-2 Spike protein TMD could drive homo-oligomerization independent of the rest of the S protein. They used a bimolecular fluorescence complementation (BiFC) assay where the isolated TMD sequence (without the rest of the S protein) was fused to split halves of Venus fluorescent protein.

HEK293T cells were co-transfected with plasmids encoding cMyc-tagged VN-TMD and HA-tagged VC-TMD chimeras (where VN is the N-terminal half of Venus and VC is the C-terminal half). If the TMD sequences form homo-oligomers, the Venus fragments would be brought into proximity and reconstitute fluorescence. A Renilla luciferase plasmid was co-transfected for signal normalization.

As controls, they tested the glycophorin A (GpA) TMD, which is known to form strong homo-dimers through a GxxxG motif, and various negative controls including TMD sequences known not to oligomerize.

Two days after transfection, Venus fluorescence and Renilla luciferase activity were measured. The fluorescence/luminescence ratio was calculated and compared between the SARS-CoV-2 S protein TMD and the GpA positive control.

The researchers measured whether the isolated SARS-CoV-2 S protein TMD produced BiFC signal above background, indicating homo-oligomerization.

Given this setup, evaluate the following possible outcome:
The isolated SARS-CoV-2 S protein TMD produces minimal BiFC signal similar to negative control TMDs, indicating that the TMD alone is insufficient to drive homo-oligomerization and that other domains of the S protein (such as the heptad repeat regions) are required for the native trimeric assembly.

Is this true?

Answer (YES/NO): NO